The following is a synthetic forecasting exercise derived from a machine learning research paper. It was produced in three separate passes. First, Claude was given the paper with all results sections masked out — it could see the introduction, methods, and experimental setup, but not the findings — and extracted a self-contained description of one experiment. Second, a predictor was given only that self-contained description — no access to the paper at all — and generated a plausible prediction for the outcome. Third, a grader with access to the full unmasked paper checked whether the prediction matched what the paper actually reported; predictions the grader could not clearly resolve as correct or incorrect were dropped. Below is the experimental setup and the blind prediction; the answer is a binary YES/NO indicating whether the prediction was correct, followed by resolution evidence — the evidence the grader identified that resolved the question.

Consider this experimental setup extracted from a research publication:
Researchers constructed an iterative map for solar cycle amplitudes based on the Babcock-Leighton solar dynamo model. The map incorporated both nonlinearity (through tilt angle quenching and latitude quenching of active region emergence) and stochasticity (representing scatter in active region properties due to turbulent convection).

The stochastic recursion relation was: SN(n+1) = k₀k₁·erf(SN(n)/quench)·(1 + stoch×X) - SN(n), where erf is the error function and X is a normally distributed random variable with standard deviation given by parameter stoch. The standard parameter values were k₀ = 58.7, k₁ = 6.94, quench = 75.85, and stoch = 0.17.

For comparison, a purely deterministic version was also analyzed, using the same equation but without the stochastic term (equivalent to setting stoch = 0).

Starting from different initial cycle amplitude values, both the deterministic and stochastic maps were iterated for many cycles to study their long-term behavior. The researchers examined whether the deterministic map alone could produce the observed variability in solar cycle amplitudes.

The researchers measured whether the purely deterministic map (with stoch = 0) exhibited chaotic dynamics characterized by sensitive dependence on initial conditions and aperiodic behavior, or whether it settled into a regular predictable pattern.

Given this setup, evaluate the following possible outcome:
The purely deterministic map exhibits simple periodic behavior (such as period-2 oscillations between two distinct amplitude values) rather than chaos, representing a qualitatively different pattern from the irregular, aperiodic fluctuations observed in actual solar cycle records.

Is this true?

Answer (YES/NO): NO